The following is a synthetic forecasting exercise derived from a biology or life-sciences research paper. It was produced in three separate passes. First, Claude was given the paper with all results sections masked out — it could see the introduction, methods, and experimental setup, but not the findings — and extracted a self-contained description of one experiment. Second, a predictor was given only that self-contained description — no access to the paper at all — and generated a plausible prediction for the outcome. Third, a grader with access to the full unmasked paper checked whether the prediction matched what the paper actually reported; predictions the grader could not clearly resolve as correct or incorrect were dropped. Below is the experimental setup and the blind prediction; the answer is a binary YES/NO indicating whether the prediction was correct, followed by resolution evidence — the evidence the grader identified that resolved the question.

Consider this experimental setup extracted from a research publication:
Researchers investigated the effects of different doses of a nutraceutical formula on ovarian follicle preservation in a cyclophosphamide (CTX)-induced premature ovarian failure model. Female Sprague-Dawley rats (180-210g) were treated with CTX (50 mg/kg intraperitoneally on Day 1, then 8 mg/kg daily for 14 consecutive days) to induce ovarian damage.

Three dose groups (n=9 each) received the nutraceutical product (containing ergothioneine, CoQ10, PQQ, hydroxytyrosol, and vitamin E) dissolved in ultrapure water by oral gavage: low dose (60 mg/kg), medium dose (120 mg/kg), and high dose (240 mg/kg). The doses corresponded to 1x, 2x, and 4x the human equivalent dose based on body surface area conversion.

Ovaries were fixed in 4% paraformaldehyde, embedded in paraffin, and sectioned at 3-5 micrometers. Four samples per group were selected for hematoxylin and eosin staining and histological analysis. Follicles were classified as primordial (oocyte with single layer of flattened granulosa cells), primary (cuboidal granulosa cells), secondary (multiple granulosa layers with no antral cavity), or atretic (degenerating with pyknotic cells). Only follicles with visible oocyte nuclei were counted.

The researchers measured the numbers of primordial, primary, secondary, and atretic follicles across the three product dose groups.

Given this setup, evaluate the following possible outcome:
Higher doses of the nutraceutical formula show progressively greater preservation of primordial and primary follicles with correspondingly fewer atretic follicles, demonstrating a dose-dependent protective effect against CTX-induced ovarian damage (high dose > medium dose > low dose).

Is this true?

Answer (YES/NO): NO